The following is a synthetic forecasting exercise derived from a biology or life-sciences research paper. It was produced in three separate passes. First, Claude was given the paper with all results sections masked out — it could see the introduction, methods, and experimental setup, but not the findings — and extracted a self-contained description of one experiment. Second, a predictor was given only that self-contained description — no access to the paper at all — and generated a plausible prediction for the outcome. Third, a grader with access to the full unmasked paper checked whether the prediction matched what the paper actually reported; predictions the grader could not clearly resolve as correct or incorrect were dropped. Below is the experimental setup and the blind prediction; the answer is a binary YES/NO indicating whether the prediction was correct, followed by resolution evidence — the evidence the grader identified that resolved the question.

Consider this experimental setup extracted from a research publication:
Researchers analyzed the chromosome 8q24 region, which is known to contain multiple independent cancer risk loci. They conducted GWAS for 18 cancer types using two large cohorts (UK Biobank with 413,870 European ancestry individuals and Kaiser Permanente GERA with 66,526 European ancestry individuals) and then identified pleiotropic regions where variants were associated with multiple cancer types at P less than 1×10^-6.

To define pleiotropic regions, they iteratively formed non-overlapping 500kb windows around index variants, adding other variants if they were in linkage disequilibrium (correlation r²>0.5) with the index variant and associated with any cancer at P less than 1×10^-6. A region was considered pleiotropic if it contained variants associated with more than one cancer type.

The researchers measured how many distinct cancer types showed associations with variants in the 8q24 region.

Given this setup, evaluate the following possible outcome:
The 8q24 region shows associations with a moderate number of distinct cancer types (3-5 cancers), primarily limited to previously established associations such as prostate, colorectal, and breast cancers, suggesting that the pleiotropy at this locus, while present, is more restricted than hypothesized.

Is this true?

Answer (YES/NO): YES